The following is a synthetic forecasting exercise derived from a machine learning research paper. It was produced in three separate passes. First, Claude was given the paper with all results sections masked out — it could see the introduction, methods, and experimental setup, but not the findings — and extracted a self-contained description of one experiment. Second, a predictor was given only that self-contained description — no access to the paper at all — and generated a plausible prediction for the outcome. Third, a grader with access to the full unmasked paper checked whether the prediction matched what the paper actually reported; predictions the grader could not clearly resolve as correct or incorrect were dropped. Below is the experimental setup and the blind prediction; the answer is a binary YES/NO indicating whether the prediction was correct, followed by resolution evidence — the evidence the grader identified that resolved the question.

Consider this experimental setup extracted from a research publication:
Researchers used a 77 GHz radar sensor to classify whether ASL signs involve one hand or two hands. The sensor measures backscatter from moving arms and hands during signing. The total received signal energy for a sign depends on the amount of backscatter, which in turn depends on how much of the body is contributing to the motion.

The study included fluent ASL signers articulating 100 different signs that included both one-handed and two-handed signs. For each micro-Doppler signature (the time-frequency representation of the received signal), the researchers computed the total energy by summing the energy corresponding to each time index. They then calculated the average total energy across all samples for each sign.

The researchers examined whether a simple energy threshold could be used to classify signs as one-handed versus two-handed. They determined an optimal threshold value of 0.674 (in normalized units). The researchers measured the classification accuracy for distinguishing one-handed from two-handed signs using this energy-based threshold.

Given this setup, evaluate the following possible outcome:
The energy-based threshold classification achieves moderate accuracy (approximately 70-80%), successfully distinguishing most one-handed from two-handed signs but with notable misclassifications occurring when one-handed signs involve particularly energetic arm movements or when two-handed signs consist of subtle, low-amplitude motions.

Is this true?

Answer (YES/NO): NO